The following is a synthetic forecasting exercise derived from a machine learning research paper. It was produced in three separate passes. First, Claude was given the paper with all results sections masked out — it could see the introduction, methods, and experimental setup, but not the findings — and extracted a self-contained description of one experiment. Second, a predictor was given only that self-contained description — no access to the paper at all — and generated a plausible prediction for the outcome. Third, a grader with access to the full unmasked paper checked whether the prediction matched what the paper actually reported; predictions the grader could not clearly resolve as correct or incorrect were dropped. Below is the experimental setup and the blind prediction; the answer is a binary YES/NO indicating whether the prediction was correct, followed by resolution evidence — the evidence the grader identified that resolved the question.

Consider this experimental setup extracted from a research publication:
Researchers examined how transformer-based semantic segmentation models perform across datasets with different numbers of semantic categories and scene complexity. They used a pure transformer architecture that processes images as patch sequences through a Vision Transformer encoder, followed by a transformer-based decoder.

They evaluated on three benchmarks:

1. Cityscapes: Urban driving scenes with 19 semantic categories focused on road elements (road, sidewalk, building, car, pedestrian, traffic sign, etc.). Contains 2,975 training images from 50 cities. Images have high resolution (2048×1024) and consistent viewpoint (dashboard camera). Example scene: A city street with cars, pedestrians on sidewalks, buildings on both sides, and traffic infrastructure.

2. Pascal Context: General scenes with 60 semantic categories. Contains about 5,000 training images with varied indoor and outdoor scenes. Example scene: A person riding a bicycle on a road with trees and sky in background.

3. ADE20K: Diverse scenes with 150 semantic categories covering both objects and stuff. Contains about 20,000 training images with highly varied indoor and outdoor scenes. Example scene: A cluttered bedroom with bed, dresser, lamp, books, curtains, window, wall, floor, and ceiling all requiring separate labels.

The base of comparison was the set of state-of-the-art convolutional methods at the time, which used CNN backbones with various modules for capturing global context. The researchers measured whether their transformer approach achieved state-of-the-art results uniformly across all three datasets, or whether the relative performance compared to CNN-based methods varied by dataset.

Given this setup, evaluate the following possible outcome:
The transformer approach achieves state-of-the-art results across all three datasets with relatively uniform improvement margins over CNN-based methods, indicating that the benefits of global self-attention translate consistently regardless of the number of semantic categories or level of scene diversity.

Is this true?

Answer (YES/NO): NO